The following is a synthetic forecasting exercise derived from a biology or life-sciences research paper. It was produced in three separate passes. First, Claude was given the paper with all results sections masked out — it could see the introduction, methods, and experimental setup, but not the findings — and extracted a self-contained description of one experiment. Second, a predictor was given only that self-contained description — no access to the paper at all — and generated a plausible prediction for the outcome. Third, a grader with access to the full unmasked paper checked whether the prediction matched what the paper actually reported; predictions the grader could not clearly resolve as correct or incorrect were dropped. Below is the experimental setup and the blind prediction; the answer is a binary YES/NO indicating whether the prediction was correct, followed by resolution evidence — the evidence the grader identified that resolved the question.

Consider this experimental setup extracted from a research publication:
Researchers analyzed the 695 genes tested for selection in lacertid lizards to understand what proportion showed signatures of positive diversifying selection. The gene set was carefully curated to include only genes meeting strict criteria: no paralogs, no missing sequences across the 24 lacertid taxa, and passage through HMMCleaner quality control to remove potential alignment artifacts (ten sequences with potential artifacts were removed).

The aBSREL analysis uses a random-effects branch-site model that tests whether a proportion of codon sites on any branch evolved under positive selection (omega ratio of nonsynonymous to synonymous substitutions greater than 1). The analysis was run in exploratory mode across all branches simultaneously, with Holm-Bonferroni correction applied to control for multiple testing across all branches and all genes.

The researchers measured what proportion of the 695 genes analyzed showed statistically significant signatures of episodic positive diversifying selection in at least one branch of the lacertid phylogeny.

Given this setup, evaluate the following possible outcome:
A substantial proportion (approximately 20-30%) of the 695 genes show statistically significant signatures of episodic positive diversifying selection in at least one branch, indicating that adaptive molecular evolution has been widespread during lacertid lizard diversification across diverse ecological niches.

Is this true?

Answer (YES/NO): YES